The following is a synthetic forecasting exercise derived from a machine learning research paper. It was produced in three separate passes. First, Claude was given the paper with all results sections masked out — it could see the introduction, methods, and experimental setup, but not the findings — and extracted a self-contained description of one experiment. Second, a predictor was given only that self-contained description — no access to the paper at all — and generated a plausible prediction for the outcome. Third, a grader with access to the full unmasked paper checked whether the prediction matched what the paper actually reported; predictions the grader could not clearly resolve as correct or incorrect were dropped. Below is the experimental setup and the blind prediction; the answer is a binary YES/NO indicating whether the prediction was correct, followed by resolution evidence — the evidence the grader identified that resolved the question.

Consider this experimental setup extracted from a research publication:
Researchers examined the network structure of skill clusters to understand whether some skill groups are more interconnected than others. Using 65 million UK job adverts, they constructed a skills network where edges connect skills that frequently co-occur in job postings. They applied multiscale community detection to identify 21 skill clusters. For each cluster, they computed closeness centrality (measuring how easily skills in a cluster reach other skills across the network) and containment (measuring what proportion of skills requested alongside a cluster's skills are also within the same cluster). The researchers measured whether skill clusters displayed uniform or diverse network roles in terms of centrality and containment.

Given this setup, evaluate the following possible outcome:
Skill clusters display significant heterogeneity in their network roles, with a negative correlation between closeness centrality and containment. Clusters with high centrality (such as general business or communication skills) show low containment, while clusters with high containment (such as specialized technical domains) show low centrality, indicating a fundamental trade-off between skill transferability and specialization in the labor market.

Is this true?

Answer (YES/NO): NO